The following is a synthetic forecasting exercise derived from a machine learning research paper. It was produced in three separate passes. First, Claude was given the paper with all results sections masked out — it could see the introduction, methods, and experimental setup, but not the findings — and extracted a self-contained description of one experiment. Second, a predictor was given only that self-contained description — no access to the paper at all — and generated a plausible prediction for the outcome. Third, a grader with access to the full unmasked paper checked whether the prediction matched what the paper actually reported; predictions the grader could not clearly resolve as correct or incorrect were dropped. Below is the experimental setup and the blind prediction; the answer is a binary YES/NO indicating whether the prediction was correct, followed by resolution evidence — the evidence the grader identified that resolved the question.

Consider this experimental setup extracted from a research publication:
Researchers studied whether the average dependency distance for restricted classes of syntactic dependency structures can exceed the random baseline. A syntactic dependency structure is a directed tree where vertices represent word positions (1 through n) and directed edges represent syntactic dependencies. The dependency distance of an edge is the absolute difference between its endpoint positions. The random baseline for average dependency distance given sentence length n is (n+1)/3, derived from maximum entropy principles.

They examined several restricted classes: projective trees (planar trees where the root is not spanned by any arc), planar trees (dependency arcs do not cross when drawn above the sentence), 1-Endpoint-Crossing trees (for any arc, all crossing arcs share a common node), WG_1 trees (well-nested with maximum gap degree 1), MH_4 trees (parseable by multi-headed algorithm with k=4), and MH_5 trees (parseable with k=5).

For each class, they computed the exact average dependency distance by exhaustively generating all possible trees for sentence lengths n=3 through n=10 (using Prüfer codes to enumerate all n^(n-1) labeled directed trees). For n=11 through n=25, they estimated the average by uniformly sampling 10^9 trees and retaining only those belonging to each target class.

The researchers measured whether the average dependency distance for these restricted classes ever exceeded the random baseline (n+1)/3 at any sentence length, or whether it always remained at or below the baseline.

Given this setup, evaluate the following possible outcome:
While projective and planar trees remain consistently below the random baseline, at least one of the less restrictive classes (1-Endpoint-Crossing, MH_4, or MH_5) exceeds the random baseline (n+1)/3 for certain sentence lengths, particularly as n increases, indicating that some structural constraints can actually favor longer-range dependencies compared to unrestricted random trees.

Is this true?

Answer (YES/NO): NO